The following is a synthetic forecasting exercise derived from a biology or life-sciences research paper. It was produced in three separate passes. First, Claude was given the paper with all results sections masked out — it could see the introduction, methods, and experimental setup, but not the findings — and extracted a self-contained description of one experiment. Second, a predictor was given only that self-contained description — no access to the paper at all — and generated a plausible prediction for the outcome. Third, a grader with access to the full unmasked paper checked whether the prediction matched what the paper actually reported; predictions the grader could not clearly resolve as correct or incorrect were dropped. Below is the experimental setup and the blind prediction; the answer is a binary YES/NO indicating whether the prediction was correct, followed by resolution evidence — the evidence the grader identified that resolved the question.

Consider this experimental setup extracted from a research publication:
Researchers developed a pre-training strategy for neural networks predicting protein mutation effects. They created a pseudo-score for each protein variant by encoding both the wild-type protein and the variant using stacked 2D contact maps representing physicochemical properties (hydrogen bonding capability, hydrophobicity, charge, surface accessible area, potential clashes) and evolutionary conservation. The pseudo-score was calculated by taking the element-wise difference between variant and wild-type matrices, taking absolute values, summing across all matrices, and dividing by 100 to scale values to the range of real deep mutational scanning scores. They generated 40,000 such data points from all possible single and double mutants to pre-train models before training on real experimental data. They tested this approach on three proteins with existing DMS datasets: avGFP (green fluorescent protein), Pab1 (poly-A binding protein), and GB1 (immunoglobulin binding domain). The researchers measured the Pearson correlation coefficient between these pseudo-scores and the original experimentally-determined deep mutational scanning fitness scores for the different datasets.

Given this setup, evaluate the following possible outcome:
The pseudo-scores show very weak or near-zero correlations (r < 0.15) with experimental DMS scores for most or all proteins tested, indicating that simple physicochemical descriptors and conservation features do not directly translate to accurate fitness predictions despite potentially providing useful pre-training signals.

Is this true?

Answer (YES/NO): NO